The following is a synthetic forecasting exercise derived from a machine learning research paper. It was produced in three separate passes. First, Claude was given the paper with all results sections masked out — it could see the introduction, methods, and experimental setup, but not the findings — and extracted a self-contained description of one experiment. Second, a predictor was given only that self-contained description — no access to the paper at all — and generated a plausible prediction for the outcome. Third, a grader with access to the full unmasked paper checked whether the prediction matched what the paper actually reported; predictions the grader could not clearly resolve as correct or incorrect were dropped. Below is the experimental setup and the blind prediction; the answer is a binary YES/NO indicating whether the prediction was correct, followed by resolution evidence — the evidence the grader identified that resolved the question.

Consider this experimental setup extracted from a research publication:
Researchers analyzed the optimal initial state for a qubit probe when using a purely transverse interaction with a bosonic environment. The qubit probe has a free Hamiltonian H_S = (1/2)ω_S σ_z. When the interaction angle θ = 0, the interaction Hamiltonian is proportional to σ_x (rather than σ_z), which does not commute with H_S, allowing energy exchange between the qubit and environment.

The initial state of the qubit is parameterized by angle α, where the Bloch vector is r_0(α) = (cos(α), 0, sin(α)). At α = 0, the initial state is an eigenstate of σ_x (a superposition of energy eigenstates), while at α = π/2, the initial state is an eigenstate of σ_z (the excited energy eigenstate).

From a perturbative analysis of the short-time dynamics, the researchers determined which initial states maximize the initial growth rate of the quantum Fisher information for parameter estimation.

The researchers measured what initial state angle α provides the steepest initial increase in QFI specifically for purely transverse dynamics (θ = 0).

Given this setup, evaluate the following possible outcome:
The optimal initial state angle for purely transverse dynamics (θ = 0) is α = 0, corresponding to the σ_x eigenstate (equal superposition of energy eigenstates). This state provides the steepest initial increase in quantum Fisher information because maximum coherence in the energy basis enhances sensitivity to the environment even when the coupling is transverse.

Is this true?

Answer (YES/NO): NO